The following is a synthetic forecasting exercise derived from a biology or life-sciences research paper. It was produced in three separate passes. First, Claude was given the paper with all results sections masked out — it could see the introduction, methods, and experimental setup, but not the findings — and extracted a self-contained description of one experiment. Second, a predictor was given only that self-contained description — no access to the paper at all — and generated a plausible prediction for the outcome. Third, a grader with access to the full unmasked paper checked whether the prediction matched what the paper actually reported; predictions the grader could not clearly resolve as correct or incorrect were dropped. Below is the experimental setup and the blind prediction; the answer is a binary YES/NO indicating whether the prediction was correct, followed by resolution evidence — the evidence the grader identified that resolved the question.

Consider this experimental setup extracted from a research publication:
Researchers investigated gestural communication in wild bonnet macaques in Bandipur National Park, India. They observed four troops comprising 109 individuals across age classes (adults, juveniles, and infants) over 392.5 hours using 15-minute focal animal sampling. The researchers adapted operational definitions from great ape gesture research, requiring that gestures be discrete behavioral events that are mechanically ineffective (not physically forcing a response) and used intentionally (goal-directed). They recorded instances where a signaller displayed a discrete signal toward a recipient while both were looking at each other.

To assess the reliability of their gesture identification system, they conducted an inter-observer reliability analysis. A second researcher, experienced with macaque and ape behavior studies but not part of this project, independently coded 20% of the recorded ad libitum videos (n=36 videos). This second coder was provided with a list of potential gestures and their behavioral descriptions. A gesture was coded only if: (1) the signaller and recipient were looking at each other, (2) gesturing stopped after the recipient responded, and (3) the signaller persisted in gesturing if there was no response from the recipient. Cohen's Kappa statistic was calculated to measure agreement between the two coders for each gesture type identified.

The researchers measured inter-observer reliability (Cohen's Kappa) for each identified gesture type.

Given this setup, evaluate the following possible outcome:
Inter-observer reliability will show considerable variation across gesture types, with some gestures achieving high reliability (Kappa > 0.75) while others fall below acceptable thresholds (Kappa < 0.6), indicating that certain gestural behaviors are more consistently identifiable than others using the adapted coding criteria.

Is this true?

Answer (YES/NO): NO